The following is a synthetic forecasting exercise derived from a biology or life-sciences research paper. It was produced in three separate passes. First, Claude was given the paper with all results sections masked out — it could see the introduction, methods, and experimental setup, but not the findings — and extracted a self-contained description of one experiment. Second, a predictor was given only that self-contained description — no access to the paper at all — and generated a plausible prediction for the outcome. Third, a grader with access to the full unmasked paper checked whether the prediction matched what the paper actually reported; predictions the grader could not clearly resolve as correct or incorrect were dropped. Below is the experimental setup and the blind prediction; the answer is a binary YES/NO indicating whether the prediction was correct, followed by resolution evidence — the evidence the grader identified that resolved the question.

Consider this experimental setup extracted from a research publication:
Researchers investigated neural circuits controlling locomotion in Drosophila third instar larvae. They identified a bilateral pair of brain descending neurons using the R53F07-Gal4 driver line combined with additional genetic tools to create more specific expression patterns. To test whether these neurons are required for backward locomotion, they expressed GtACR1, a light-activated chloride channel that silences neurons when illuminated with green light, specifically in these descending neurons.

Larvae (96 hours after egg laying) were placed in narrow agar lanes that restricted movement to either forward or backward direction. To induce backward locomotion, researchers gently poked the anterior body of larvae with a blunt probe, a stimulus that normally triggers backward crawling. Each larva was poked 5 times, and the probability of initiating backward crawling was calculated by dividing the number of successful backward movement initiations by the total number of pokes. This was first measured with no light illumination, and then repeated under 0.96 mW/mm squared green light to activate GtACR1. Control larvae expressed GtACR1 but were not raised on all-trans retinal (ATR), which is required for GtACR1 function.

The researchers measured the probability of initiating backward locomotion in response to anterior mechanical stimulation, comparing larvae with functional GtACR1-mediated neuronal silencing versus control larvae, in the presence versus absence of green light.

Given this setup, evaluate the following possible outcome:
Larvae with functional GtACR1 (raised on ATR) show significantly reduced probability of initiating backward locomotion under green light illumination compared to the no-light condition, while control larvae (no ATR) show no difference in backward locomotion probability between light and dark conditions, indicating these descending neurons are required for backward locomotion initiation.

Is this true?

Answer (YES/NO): YES